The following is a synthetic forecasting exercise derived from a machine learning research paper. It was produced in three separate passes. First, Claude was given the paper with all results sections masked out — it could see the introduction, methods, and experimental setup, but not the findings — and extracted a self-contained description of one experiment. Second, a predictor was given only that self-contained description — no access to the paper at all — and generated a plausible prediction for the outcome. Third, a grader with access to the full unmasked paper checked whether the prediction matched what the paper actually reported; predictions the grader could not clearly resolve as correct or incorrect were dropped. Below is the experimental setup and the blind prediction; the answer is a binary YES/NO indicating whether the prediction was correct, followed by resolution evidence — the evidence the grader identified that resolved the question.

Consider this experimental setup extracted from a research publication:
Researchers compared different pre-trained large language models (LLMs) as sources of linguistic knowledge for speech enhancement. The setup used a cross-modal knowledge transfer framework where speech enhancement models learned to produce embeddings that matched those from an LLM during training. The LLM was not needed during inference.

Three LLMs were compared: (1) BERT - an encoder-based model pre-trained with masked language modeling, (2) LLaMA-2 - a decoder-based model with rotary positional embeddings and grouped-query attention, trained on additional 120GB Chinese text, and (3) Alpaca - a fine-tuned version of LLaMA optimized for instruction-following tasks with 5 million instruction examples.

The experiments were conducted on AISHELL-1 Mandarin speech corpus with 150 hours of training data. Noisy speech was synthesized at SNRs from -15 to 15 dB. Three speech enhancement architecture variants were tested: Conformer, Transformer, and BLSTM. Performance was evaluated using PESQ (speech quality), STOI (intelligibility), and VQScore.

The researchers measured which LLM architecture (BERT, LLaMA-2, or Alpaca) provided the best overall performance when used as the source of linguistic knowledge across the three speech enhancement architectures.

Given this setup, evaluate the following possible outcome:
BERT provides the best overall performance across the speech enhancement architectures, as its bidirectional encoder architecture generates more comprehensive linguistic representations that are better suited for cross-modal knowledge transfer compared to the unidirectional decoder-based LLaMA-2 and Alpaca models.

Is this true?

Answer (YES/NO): YES